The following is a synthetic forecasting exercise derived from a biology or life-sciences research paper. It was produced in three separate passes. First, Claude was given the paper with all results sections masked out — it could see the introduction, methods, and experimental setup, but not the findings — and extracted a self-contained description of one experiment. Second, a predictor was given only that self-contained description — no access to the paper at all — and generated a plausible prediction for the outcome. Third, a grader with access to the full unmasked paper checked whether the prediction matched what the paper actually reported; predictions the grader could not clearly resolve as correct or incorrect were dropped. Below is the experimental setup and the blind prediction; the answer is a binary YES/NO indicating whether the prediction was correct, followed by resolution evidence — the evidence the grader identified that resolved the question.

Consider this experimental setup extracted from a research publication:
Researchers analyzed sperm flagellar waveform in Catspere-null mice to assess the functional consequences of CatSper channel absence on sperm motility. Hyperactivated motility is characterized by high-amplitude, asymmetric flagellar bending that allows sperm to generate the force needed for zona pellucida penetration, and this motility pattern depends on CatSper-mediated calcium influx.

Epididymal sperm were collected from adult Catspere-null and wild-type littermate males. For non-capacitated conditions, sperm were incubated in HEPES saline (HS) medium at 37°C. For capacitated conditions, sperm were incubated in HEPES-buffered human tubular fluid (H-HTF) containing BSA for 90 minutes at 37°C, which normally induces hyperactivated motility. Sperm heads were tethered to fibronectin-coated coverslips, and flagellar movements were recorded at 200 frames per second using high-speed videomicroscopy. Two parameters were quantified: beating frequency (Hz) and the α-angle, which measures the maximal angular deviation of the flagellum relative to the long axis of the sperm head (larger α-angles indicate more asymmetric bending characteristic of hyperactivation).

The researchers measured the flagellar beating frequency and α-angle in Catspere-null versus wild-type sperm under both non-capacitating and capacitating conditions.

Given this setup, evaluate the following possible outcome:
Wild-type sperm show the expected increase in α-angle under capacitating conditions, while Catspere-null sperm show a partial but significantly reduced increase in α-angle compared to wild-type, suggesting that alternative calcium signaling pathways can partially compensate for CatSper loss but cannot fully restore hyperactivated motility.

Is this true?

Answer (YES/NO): NO